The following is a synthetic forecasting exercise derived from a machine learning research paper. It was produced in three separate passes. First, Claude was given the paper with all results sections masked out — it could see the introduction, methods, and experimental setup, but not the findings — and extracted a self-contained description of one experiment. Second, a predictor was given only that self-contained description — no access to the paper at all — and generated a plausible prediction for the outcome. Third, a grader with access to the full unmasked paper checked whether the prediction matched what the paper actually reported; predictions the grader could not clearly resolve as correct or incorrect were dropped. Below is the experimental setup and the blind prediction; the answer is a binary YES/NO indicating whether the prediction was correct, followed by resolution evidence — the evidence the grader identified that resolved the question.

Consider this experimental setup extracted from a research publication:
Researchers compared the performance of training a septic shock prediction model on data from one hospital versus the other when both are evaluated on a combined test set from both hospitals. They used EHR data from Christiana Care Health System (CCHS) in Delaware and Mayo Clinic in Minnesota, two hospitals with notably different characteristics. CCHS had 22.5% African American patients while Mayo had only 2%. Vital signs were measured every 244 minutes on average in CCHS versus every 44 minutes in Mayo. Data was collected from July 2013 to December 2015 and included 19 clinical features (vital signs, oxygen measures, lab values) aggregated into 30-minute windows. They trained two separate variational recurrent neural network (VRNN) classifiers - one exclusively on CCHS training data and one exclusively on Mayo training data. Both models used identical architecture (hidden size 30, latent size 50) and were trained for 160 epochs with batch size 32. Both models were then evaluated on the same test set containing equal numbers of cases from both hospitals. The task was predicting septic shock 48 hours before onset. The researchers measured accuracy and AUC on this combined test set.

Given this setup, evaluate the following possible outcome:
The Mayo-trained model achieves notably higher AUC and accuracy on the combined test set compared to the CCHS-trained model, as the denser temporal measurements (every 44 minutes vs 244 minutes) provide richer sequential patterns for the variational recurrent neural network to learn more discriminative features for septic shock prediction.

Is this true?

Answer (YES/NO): NO